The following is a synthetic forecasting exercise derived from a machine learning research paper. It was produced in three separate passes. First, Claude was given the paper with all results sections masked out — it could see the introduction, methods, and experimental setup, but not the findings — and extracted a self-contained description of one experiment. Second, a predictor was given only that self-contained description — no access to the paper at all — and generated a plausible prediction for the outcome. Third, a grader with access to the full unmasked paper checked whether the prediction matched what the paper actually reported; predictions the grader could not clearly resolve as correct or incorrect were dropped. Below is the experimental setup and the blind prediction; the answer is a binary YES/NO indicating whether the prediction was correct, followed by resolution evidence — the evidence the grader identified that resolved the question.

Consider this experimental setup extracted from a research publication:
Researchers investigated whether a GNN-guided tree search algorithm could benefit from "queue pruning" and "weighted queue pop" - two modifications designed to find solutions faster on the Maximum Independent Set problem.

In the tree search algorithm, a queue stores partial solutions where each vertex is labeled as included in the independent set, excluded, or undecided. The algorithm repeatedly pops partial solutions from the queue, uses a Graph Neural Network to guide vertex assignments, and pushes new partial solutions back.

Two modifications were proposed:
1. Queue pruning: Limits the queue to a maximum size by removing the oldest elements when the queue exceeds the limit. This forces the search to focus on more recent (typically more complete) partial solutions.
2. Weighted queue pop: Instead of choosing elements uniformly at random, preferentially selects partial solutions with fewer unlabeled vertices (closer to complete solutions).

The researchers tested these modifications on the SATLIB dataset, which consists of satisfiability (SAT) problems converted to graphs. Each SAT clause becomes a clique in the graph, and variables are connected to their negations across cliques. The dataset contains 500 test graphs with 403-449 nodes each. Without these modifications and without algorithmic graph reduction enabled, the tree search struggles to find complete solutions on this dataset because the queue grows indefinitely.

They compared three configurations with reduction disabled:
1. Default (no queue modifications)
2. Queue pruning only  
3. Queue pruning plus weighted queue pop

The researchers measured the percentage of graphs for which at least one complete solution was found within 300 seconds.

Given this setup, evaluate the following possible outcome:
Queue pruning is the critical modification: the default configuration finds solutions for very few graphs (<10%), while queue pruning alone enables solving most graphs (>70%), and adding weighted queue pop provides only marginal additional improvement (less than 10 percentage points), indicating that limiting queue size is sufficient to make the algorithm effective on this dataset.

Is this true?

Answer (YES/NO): NO